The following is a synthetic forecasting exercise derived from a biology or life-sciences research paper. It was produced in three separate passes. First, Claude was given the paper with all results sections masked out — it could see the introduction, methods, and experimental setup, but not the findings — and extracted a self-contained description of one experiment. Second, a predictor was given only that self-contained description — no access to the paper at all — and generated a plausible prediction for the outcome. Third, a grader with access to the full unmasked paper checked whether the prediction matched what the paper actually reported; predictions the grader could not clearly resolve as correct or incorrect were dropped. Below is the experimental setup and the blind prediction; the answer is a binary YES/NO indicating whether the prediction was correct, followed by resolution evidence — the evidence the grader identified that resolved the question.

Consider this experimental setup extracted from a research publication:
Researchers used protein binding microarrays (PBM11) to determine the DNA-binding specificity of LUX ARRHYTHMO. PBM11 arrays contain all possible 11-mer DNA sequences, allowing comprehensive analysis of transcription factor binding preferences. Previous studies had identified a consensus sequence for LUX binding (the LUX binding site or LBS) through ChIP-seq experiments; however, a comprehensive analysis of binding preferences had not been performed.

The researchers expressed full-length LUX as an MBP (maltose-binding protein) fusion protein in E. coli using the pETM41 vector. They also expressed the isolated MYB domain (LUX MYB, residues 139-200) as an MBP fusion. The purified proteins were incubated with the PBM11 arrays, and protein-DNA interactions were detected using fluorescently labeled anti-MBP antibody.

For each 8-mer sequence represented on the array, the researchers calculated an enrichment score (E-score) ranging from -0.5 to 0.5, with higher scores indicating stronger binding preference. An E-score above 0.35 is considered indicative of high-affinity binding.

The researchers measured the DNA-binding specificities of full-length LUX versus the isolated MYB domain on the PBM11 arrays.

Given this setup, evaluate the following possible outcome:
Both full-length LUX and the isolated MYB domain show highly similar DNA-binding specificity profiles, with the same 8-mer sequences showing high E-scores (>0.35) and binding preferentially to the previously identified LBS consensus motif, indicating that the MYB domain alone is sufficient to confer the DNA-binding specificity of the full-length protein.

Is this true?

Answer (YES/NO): NO